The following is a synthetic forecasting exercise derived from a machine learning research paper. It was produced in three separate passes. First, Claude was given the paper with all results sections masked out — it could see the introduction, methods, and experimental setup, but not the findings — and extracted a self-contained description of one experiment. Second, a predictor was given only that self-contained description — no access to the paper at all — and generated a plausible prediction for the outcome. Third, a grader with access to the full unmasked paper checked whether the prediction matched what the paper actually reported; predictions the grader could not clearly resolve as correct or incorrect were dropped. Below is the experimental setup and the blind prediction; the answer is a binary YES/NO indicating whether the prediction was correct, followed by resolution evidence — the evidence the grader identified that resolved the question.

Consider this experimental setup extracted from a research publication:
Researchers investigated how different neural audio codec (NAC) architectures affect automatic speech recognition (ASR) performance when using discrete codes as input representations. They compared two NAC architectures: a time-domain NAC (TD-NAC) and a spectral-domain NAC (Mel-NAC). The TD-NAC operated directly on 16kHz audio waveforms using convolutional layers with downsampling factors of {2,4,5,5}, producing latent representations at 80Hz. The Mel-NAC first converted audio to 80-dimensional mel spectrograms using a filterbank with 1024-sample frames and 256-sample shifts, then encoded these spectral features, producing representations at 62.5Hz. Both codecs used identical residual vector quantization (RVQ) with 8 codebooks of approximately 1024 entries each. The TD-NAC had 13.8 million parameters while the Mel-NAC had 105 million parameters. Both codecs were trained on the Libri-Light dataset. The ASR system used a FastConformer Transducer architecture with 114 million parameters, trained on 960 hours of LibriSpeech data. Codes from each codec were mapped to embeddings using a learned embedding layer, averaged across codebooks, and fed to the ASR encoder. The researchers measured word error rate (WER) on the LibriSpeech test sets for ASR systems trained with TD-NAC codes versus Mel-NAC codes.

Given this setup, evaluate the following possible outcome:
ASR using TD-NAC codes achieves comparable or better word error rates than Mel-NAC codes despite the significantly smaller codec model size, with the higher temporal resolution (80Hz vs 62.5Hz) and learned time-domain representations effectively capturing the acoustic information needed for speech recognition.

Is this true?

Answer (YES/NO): YES